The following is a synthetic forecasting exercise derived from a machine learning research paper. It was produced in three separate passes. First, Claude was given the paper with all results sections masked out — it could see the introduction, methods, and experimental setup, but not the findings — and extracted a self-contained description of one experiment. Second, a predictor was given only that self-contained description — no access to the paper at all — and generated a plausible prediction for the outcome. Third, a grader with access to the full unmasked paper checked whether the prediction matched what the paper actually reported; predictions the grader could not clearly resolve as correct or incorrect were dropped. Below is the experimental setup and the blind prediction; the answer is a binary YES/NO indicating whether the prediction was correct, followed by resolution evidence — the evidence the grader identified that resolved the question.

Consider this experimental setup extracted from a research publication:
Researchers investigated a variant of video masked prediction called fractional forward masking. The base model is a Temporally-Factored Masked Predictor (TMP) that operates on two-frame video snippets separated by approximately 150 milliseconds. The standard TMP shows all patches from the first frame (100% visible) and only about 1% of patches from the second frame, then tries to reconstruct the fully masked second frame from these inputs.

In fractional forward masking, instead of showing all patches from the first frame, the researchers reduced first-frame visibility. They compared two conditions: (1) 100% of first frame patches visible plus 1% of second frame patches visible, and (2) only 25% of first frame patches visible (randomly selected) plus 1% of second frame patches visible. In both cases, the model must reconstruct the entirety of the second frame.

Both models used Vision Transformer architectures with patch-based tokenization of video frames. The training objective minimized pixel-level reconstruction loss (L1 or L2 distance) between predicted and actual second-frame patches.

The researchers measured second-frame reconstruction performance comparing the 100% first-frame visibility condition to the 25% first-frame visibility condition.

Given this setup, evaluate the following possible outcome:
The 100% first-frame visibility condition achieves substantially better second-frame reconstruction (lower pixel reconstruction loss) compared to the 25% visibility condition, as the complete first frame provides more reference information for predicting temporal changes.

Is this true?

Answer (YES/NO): NO